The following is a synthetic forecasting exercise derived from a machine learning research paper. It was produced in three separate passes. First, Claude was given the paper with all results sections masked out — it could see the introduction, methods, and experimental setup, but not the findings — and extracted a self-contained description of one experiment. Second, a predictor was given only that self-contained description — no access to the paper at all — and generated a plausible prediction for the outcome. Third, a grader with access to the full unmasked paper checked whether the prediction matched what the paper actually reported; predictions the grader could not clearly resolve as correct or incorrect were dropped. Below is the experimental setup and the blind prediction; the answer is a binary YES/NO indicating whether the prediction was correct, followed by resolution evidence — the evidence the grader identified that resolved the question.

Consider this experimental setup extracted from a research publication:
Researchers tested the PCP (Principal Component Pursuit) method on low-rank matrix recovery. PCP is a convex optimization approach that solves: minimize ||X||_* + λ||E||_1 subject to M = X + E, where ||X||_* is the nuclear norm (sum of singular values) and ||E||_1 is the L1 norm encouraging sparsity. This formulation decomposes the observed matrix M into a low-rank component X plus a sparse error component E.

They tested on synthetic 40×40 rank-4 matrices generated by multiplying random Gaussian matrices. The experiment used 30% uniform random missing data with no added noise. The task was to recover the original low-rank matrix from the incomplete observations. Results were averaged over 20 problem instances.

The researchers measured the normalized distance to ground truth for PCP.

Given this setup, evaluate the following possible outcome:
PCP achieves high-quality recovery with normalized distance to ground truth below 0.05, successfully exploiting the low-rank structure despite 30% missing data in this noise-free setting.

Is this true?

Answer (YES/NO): NO